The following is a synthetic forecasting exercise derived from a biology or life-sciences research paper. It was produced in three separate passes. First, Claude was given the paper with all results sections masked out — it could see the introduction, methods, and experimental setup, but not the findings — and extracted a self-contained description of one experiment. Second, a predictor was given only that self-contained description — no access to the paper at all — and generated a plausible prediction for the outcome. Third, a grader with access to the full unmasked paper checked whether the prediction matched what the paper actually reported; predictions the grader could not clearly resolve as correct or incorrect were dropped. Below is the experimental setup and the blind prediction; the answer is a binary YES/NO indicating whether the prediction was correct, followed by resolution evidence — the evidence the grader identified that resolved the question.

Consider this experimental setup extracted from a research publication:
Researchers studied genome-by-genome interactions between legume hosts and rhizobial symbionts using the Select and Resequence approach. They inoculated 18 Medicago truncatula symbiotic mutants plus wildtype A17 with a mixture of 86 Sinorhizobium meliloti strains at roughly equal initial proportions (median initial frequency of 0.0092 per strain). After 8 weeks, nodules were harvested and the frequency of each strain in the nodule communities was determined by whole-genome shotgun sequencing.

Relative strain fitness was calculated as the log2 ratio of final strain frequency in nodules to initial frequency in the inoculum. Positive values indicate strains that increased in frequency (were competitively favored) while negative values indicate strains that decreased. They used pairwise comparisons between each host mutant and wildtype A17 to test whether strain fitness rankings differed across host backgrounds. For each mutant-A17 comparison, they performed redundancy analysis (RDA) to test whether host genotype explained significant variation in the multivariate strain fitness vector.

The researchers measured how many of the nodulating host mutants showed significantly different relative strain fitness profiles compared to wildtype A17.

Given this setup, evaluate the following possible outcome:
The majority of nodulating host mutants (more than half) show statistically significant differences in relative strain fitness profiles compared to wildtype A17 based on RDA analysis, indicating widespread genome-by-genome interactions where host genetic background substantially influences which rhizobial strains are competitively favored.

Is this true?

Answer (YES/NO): YES